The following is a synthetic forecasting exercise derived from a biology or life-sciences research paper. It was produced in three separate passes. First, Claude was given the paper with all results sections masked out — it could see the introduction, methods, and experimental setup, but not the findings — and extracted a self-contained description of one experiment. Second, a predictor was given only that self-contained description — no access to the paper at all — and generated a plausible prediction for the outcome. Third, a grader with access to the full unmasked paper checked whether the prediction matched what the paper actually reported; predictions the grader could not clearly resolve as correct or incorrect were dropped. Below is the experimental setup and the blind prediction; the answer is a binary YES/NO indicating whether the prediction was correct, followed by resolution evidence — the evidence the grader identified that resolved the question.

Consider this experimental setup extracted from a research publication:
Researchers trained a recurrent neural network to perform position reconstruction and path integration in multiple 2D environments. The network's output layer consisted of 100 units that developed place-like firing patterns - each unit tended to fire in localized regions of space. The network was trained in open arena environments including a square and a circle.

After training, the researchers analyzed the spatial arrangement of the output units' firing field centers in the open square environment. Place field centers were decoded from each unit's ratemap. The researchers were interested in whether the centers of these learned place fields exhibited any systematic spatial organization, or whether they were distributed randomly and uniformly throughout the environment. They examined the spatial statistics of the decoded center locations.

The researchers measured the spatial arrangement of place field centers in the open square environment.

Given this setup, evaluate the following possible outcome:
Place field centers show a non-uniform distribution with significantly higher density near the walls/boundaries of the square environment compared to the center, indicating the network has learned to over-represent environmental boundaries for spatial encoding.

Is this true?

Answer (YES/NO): NO